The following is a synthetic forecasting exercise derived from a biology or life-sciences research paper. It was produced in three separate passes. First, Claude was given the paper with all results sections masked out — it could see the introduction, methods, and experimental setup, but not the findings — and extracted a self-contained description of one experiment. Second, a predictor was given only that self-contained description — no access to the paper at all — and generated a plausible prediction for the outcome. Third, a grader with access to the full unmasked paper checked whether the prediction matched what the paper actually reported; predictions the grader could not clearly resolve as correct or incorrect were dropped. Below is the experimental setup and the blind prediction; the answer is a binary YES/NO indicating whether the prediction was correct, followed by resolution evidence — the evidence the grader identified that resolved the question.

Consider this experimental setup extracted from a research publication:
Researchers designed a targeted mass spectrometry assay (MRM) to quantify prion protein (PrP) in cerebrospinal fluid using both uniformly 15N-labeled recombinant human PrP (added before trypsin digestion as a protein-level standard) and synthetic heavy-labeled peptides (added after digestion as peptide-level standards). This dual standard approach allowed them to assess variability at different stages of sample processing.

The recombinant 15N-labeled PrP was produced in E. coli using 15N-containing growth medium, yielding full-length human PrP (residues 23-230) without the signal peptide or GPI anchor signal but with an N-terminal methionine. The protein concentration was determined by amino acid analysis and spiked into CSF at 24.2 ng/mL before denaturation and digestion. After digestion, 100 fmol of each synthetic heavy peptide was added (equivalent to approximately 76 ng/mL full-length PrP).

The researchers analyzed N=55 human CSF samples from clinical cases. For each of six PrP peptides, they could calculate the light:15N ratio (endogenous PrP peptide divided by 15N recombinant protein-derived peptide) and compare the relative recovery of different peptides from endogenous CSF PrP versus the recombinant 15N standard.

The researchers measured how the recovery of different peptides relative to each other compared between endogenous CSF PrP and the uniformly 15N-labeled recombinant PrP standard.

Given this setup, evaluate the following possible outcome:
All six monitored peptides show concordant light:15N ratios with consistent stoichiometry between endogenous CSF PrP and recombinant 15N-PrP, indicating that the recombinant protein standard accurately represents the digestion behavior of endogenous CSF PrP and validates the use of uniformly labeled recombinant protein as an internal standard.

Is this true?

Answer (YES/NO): NO